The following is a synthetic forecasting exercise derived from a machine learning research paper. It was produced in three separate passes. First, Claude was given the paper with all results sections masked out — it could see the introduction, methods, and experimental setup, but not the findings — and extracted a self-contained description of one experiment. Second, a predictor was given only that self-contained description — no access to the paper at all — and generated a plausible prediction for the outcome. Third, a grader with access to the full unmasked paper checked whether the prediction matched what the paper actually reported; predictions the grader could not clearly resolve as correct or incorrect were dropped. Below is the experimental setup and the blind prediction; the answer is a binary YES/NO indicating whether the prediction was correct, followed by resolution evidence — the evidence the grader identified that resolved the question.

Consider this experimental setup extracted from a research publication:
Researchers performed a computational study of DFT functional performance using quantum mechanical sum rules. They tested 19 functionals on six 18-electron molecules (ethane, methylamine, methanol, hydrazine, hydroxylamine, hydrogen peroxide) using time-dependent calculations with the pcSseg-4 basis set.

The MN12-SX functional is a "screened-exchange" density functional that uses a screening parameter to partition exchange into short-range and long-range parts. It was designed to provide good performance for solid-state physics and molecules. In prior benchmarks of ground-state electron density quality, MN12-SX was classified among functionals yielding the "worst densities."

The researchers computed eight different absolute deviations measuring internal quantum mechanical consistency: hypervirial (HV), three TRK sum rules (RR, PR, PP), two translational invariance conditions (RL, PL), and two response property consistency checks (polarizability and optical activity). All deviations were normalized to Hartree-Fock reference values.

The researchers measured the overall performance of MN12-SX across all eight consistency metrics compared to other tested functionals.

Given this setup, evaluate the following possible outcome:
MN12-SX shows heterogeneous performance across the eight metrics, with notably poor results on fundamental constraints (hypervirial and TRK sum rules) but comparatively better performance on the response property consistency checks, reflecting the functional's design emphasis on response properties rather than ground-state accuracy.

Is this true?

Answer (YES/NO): NO